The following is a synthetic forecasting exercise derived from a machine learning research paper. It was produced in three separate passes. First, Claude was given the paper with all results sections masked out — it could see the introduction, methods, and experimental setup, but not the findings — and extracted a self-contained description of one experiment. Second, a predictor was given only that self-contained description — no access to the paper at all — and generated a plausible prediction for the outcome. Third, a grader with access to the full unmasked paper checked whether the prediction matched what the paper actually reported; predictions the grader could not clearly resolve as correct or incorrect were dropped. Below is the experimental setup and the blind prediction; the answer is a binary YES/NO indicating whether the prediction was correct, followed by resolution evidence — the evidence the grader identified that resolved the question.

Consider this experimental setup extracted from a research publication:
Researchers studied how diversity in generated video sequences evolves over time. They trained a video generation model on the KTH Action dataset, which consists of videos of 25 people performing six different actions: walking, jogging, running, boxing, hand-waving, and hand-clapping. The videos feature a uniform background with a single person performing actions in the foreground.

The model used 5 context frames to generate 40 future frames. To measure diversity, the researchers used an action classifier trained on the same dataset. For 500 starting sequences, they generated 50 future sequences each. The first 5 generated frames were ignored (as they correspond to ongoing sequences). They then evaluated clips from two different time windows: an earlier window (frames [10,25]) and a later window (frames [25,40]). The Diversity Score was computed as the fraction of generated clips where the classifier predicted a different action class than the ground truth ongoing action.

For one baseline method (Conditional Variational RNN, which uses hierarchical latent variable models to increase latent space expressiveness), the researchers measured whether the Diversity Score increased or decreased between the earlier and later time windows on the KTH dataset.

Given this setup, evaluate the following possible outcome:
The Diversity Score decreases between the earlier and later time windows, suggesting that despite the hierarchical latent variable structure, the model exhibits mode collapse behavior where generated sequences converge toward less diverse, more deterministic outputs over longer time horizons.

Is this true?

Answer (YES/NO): YES